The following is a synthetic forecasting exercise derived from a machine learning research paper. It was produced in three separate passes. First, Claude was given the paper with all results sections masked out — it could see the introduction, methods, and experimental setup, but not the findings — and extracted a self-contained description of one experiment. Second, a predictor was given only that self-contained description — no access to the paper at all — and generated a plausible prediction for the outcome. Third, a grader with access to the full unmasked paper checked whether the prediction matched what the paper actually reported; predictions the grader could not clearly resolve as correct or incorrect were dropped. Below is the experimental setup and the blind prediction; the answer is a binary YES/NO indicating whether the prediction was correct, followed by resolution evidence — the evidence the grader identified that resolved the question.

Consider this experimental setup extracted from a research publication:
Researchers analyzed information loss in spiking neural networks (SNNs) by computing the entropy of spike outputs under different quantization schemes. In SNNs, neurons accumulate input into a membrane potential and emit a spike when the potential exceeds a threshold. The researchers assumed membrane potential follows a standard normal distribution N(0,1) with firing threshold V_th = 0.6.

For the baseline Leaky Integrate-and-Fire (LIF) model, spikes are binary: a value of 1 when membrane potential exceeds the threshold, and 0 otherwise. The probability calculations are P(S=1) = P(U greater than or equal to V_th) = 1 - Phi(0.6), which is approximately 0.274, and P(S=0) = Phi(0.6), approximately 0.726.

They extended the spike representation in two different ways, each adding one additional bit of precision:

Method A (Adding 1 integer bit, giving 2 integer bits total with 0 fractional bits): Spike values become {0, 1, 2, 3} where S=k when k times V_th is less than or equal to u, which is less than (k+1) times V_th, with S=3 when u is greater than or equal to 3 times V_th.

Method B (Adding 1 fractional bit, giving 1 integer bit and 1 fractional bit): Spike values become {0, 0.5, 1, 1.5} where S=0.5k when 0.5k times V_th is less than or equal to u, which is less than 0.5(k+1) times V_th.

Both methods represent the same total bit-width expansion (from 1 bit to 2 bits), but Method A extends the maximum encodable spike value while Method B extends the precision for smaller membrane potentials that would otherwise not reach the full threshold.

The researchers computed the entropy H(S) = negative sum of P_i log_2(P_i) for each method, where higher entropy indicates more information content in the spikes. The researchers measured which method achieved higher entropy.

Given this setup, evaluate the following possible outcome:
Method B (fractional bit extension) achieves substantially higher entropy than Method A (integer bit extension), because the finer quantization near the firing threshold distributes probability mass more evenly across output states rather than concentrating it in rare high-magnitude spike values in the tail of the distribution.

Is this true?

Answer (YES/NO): YES